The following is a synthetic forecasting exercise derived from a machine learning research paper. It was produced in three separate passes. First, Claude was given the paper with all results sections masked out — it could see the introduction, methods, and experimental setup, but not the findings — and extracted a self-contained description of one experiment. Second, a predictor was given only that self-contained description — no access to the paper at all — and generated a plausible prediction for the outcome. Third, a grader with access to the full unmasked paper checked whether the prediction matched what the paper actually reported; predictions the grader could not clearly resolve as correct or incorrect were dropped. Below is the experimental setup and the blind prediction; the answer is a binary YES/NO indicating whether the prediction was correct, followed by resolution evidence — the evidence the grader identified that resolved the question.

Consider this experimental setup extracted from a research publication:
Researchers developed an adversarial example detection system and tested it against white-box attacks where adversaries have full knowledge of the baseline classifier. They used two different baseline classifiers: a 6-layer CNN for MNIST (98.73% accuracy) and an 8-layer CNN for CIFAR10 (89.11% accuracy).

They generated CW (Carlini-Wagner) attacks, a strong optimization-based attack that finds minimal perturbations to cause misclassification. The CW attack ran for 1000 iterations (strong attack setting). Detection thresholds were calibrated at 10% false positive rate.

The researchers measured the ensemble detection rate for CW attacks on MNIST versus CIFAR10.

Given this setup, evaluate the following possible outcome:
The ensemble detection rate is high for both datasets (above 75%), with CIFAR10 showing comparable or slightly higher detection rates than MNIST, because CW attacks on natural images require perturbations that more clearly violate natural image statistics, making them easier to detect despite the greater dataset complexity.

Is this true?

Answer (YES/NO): NO